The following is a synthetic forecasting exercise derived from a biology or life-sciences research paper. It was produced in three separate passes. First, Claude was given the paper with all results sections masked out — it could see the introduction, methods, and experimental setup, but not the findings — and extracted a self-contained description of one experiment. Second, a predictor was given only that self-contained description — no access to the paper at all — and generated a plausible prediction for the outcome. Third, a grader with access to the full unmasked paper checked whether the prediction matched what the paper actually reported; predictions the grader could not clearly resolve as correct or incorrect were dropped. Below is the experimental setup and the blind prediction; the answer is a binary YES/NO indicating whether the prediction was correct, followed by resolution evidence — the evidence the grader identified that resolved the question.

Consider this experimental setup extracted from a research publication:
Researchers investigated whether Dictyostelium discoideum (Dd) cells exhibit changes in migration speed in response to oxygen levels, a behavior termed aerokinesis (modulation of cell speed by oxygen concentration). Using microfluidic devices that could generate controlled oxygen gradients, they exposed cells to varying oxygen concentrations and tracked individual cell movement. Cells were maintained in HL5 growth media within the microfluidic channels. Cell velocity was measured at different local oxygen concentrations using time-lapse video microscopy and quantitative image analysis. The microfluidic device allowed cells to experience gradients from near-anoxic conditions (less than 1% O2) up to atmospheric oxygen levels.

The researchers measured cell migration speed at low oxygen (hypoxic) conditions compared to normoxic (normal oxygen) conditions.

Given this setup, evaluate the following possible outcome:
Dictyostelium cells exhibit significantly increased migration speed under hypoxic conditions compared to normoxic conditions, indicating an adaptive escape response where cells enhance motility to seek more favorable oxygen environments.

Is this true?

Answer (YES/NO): YES